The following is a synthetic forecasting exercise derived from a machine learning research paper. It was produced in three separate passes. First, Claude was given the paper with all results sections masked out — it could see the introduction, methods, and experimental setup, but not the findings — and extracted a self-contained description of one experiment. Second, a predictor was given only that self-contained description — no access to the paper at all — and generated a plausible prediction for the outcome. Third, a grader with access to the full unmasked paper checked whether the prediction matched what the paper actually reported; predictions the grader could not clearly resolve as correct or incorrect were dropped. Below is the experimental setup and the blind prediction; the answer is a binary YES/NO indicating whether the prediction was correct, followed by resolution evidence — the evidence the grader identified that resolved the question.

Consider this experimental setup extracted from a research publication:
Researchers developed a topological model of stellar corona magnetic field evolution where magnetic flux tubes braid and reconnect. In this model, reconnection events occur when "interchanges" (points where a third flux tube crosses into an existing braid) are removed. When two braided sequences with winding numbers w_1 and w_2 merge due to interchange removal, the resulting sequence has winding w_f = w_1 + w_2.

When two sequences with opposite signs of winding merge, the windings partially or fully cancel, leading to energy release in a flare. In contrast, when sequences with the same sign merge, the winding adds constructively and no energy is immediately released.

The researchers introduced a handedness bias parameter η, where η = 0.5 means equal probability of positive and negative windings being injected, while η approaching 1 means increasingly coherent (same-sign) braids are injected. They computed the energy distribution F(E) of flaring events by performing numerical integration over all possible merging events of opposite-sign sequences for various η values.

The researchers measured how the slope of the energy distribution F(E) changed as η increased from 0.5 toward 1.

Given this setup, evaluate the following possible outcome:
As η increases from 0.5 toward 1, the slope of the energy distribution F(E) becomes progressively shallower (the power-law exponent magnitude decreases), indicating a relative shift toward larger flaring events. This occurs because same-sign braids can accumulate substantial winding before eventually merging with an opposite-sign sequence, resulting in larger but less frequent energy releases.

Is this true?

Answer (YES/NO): YES